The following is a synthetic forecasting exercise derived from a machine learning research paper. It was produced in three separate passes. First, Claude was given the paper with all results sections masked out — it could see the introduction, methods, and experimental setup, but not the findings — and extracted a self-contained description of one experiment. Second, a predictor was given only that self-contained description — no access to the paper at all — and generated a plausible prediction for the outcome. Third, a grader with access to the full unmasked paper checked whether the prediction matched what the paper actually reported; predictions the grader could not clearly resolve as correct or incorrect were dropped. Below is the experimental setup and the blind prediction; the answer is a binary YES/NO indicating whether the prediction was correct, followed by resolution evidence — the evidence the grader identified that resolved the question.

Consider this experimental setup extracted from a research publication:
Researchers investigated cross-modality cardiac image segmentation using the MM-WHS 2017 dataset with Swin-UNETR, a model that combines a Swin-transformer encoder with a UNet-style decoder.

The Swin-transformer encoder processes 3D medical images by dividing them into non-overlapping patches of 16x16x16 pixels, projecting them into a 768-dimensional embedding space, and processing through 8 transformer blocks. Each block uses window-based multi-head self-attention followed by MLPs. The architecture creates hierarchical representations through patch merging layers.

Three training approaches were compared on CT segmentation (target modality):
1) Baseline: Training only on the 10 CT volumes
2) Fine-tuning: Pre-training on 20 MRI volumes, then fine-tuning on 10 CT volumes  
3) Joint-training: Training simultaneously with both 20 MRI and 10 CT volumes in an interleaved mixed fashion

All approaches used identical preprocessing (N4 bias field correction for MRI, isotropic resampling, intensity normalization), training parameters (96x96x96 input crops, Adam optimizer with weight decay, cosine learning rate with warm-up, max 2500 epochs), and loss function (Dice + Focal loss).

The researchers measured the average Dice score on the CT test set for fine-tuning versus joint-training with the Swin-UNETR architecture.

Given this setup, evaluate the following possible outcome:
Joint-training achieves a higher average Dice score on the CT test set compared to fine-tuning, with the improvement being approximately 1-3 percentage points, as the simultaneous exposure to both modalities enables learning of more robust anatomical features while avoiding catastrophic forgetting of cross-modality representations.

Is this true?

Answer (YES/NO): YES